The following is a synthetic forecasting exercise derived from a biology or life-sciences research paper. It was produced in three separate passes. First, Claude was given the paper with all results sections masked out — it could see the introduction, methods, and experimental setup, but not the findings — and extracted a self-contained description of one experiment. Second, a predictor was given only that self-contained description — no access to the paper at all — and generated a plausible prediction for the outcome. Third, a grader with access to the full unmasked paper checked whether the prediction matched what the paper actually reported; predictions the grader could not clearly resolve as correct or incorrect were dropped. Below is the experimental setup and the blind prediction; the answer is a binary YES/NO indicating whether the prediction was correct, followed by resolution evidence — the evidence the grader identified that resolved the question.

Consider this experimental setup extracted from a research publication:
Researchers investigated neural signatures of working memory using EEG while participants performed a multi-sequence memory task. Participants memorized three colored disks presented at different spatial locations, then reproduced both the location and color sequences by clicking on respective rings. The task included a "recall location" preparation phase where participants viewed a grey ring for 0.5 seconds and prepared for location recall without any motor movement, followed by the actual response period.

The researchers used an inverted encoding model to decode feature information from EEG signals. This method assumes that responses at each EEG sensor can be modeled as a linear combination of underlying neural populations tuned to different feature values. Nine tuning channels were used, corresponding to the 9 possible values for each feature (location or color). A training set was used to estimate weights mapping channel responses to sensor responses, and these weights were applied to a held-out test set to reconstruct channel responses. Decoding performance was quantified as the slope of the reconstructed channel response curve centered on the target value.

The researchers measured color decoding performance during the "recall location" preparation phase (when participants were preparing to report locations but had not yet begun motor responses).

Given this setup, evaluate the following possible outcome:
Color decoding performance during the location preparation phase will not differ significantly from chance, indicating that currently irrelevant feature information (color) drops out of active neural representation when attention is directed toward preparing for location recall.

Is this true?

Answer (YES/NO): NO